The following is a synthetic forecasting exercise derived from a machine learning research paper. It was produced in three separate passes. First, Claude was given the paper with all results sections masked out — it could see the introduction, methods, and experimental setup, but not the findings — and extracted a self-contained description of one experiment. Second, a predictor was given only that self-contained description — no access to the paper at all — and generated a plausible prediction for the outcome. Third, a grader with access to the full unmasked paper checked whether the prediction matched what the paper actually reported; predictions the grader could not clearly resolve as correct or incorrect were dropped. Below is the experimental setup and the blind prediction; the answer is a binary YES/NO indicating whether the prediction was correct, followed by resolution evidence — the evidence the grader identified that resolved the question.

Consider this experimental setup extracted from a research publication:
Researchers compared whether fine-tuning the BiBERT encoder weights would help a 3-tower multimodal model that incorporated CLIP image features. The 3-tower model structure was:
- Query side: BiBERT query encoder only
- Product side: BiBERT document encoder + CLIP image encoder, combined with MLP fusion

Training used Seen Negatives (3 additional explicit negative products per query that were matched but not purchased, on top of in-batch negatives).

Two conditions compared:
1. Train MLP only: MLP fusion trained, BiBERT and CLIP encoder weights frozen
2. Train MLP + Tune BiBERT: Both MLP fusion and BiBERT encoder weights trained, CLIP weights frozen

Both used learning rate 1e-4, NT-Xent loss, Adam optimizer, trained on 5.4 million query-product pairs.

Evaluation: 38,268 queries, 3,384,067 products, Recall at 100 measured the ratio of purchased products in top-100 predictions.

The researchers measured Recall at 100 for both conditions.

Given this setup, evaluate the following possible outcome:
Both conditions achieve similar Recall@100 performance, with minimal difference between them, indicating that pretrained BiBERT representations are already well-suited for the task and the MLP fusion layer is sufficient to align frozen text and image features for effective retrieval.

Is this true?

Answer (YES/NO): NO